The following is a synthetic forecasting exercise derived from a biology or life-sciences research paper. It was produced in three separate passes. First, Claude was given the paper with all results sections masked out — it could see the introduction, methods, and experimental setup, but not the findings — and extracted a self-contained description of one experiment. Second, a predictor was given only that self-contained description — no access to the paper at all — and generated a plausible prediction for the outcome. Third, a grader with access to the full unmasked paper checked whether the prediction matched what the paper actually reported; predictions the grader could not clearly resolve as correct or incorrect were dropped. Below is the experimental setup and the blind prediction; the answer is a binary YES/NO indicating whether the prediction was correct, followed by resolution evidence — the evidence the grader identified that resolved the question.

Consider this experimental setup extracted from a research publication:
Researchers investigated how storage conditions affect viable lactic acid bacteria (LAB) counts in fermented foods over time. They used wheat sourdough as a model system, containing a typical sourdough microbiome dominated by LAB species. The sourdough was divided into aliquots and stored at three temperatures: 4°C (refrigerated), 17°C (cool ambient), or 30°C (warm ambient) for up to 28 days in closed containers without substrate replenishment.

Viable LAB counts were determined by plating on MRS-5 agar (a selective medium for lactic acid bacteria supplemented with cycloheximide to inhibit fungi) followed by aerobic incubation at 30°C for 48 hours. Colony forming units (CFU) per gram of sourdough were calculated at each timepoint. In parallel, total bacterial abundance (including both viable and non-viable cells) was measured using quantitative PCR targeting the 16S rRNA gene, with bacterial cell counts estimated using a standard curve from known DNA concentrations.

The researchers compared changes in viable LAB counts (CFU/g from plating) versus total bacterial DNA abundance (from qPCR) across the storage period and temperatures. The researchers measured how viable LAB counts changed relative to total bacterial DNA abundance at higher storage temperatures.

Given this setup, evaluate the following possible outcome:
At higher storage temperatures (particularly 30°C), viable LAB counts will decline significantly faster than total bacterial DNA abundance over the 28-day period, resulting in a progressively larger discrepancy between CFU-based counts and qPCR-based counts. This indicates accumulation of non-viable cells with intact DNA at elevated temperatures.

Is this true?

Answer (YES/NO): YES